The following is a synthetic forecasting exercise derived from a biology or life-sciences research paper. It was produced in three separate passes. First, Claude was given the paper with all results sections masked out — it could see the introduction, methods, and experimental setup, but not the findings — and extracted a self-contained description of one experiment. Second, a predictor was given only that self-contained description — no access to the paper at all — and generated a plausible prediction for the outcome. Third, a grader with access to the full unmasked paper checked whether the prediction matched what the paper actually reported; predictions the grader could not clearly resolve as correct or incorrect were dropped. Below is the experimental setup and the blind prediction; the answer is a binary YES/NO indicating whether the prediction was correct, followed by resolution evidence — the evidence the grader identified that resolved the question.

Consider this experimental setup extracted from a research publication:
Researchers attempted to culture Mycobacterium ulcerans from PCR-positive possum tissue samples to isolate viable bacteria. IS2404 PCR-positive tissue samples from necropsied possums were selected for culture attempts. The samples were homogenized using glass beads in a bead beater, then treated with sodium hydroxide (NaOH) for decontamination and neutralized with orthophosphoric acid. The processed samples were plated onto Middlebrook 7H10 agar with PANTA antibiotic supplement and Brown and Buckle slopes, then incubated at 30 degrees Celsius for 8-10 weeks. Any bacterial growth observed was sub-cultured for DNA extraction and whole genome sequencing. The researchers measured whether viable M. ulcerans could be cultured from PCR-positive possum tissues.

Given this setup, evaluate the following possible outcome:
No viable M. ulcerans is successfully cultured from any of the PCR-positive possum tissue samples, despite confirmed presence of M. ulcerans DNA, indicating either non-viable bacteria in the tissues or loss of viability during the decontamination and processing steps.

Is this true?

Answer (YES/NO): NO